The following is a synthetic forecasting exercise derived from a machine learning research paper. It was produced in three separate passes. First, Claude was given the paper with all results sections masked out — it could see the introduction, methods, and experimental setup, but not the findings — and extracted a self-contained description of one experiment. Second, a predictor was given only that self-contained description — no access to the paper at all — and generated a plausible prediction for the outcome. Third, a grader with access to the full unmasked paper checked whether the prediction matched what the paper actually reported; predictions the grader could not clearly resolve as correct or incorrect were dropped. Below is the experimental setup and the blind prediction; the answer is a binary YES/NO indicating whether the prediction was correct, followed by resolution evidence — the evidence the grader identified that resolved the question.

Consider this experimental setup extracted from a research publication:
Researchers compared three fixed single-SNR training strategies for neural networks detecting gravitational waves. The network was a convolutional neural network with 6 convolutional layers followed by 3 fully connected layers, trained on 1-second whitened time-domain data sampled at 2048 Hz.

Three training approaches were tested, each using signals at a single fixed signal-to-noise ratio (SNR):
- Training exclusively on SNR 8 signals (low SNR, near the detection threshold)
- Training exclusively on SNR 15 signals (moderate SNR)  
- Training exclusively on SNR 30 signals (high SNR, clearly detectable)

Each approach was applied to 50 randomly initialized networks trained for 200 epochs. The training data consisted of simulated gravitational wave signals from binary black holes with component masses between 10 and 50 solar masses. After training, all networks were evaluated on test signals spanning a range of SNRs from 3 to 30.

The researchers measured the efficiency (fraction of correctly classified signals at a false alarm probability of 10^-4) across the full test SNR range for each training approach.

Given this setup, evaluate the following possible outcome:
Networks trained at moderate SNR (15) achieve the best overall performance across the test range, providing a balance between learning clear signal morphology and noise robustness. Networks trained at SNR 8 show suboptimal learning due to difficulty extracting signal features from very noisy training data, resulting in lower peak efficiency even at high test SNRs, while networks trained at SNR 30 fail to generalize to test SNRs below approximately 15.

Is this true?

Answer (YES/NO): NO